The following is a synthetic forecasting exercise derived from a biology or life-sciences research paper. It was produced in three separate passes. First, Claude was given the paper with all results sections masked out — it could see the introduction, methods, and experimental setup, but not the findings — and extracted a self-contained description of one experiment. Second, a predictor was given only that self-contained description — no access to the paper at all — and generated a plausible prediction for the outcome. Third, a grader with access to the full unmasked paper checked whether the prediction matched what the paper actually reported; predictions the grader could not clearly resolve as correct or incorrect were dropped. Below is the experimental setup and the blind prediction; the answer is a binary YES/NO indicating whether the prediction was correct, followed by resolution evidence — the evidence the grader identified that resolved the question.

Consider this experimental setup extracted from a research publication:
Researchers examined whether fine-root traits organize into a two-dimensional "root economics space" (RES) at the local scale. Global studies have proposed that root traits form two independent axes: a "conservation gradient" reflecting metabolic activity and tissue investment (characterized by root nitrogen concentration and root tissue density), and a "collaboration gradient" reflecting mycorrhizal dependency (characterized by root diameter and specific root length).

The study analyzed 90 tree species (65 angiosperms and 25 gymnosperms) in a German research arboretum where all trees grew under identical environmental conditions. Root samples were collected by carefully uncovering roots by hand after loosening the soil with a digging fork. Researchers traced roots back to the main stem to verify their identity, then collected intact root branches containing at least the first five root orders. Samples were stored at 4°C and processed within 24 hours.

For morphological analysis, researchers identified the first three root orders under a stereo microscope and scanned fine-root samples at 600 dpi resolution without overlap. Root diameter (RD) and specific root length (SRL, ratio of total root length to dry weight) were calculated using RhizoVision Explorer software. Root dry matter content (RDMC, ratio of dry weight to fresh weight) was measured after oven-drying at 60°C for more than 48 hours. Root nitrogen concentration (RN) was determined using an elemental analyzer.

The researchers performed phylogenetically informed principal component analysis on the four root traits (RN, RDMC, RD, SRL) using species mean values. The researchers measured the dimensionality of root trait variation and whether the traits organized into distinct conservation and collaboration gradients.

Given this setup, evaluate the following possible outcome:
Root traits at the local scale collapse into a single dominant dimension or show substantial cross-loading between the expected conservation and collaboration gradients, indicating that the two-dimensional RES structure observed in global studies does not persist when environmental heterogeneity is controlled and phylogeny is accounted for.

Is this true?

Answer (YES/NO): NO